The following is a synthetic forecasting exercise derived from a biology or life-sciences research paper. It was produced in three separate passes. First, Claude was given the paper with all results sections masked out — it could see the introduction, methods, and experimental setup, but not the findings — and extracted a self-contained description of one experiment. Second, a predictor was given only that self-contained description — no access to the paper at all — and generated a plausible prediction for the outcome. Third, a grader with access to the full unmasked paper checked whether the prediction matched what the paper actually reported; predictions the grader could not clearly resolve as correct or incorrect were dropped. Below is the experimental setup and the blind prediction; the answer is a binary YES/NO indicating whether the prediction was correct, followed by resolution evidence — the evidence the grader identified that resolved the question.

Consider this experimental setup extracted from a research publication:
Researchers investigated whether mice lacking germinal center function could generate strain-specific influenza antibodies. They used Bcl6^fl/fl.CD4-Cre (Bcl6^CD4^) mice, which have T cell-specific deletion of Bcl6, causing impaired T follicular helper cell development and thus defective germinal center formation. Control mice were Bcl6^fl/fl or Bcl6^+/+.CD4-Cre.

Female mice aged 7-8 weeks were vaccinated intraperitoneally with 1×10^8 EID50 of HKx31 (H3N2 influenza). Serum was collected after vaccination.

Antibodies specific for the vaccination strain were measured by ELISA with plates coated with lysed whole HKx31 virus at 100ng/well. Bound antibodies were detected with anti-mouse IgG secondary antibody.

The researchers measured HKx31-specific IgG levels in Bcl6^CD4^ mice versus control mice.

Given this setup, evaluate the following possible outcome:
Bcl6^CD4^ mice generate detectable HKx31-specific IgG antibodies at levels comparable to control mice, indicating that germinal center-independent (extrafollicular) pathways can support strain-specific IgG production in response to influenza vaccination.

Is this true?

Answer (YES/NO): NO